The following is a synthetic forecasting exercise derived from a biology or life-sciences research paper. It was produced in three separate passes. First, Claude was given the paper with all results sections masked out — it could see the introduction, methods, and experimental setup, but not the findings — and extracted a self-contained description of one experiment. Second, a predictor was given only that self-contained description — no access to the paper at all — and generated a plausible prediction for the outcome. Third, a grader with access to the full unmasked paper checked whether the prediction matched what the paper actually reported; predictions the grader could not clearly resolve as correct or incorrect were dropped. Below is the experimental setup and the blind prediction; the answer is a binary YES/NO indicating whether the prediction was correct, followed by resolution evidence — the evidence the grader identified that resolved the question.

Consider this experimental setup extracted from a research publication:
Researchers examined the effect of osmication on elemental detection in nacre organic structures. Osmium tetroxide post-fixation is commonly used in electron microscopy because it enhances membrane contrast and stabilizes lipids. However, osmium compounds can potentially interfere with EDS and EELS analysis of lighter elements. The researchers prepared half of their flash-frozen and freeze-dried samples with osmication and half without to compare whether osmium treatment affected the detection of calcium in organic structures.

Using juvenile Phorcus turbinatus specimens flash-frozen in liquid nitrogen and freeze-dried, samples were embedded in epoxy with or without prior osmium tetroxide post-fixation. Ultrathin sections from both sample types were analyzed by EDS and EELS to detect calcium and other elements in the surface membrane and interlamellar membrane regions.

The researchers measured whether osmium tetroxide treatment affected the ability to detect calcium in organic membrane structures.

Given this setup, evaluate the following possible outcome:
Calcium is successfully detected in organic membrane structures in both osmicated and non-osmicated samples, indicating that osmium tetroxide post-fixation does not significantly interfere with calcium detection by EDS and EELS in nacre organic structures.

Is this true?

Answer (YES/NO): YES